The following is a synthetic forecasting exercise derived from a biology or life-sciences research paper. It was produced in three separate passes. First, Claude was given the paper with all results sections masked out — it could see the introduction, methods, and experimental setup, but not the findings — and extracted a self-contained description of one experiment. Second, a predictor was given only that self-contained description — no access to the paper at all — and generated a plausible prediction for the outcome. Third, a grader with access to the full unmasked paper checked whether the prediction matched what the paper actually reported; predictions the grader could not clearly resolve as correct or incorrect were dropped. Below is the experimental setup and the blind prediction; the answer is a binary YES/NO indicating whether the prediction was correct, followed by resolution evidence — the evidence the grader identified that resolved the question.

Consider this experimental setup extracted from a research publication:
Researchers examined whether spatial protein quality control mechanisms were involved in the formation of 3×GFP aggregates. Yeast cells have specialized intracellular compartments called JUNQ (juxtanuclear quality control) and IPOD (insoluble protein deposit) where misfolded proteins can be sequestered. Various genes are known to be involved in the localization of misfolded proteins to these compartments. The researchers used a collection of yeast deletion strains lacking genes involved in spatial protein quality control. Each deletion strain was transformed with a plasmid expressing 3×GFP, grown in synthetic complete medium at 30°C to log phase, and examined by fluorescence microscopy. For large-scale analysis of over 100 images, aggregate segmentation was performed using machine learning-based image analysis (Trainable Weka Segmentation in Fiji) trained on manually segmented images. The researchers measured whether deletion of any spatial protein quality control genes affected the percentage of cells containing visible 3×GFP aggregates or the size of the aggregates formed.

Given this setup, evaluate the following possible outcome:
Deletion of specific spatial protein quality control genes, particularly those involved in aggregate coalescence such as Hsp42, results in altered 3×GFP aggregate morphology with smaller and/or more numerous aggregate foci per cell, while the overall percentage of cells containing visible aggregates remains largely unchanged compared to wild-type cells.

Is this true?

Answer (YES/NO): NO